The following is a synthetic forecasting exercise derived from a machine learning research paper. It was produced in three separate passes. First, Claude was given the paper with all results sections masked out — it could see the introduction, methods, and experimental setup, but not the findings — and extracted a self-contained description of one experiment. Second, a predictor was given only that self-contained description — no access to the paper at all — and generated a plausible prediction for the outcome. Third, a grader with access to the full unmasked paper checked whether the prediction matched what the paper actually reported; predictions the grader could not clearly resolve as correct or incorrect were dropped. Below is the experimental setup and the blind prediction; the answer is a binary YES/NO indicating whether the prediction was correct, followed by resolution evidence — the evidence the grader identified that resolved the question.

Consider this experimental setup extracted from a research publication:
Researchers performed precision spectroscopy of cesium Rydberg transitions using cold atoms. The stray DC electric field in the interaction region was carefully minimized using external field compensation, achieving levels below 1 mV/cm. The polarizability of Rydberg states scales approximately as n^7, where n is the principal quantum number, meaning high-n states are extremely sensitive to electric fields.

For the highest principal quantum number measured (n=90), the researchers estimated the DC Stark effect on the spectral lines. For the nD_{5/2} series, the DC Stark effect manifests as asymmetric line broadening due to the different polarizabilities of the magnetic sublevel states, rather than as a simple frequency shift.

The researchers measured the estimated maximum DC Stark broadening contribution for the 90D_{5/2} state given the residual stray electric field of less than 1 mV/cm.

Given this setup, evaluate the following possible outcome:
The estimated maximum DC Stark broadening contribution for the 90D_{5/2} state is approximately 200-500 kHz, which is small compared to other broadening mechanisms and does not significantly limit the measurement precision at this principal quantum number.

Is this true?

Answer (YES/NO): NO